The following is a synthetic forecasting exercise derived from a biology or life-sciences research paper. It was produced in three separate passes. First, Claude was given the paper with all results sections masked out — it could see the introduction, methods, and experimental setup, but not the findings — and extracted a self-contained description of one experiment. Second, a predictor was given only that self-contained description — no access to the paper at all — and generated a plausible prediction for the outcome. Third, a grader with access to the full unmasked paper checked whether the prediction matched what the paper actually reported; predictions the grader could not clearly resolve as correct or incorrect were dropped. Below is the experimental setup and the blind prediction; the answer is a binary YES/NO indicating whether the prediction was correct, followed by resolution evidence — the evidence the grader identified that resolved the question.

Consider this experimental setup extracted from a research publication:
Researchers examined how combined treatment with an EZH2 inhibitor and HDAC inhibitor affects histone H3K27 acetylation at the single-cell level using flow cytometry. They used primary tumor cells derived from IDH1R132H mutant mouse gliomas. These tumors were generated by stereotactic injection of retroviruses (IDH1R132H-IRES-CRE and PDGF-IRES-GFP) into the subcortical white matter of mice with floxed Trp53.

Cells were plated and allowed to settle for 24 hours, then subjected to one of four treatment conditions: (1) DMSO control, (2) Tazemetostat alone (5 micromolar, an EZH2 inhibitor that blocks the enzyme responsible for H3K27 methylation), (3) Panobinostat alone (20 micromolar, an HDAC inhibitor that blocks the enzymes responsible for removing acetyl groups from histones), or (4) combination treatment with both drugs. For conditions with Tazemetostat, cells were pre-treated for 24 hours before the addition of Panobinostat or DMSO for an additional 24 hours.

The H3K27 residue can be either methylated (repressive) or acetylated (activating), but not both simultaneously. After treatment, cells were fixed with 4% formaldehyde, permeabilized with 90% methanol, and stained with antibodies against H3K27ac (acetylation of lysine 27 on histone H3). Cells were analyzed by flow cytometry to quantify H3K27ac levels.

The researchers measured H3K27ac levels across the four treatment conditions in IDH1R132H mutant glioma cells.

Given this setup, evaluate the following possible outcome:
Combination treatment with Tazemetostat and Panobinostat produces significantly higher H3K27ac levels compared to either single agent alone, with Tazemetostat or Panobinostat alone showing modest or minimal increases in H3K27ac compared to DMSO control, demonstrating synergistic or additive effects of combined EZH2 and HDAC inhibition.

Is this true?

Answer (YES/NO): YES